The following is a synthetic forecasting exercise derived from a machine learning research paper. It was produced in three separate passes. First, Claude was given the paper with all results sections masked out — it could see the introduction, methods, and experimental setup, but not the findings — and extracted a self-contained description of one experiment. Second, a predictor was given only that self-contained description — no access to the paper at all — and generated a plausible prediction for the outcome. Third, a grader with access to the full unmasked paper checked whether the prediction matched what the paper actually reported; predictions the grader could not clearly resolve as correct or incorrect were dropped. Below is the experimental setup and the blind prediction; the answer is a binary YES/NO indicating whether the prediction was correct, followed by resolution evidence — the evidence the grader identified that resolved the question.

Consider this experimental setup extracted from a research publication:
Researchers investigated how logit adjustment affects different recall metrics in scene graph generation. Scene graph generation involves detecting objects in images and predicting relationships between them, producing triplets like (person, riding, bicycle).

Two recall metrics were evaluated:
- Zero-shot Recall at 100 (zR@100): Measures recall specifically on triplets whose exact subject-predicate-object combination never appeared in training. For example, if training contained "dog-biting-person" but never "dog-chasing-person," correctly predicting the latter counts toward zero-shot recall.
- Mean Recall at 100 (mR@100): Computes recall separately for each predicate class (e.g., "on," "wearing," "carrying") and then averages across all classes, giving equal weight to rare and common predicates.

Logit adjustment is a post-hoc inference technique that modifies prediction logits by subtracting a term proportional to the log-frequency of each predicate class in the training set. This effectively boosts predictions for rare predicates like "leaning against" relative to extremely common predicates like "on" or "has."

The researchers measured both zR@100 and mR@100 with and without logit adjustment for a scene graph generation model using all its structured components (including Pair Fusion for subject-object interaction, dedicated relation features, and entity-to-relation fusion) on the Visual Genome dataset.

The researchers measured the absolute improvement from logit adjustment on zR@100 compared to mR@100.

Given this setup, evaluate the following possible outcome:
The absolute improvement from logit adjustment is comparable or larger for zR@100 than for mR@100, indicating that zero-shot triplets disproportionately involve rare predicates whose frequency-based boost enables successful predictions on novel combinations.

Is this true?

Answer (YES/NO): NO